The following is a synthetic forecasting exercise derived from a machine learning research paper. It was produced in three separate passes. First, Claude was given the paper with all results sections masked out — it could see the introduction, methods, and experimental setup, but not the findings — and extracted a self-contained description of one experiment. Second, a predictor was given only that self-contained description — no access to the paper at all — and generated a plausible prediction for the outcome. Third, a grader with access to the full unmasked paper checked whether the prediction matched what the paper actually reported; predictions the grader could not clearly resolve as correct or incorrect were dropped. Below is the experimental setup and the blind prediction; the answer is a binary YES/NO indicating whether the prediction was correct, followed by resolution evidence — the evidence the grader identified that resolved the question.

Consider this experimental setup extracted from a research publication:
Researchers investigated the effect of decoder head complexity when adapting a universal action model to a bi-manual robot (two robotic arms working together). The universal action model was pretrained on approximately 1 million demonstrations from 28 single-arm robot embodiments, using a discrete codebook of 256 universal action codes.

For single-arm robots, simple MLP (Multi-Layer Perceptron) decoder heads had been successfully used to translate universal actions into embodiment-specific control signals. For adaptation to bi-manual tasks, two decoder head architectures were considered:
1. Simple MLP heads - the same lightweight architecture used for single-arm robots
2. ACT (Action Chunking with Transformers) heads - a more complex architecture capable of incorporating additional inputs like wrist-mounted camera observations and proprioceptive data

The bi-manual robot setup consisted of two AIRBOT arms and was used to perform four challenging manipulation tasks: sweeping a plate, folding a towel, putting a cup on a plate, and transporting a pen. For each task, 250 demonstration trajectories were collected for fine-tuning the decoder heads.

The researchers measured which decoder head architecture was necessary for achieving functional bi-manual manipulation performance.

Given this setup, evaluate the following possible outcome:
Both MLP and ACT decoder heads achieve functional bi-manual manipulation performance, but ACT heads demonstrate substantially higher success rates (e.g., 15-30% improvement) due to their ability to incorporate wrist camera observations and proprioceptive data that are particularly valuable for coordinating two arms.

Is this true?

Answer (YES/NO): NO